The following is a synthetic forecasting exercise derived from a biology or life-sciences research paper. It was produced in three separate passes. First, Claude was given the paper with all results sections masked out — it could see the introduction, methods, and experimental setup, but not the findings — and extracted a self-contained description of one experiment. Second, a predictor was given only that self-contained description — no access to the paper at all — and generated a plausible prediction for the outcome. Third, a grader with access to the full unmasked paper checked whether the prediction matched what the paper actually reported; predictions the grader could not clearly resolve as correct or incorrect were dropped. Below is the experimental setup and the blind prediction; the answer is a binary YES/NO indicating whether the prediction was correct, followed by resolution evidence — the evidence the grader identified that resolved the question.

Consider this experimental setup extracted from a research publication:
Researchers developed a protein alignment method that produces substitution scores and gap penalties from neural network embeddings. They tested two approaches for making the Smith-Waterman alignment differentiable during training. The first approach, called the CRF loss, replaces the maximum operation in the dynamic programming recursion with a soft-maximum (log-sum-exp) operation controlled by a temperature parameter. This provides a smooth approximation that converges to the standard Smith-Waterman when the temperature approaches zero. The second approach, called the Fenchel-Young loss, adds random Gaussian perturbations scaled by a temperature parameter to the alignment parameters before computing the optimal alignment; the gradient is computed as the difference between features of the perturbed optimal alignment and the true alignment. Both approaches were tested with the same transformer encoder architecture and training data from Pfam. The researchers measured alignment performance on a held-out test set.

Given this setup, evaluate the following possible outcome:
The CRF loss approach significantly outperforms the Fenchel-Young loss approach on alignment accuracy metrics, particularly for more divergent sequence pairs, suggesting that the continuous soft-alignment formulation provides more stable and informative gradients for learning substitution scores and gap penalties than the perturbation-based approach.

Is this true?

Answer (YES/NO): NO